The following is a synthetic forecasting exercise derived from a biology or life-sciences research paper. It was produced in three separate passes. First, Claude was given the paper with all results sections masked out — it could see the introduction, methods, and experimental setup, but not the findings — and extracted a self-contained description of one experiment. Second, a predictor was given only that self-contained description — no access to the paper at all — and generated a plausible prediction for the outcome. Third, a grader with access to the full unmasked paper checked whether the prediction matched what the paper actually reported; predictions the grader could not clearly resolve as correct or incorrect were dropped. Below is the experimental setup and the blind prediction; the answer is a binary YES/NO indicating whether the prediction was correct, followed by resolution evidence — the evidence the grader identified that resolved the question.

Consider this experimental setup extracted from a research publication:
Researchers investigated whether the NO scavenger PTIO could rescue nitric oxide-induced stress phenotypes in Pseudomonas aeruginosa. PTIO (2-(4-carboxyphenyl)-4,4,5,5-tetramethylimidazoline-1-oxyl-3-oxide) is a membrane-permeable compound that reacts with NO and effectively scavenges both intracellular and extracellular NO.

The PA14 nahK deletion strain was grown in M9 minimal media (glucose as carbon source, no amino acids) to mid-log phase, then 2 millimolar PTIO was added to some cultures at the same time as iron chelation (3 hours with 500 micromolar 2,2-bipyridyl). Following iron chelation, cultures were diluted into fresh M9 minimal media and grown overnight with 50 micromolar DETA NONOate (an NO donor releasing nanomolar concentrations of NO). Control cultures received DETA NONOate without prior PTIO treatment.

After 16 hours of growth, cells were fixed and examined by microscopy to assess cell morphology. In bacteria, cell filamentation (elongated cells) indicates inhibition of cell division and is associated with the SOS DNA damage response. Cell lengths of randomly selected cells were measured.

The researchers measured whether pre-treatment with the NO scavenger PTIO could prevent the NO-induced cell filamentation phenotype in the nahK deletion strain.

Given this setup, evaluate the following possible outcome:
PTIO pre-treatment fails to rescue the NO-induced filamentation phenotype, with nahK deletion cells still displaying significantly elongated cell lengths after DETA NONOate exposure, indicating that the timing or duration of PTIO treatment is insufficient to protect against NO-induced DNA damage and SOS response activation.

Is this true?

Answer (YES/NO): YES